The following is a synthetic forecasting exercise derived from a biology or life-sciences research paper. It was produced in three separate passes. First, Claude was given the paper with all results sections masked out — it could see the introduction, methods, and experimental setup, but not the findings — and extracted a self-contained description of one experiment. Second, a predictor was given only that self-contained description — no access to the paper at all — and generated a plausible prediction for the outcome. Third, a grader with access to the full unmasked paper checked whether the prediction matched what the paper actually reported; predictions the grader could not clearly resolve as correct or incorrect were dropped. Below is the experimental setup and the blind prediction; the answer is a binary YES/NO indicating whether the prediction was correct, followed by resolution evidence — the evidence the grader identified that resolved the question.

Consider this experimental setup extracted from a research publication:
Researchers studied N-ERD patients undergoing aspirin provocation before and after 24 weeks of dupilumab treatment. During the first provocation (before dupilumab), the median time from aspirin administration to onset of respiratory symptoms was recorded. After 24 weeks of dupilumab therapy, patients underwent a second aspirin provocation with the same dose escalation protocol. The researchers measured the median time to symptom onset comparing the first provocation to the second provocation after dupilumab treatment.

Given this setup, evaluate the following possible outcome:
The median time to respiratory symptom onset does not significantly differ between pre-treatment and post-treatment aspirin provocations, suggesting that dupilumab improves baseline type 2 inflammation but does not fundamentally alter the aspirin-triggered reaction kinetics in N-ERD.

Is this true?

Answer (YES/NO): NO